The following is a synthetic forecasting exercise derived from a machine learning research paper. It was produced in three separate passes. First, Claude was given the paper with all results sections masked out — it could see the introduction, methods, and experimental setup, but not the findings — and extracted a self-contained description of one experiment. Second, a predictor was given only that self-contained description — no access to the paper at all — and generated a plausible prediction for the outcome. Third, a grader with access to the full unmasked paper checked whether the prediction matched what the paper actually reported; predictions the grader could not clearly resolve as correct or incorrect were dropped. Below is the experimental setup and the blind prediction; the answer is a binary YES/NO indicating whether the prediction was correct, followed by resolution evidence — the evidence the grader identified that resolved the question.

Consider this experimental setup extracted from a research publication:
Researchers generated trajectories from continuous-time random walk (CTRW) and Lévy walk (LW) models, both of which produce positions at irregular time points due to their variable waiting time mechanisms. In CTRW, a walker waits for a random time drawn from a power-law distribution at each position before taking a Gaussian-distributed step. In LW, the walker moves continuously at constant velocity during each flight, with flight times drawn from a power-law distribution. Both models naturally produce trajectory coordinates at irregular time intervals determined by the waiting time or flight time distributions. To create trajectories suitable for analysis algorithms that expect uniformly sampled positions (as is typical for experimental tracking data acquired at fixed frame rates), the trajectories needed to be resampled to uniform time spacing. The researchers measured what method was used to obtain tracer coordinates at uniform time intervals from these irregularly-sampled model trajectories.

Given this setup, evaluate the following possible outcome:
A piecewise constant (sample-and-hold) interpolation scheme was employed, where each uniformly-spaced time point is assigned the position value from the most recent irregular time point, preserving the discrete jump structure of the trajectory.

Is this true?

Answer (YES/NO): NO